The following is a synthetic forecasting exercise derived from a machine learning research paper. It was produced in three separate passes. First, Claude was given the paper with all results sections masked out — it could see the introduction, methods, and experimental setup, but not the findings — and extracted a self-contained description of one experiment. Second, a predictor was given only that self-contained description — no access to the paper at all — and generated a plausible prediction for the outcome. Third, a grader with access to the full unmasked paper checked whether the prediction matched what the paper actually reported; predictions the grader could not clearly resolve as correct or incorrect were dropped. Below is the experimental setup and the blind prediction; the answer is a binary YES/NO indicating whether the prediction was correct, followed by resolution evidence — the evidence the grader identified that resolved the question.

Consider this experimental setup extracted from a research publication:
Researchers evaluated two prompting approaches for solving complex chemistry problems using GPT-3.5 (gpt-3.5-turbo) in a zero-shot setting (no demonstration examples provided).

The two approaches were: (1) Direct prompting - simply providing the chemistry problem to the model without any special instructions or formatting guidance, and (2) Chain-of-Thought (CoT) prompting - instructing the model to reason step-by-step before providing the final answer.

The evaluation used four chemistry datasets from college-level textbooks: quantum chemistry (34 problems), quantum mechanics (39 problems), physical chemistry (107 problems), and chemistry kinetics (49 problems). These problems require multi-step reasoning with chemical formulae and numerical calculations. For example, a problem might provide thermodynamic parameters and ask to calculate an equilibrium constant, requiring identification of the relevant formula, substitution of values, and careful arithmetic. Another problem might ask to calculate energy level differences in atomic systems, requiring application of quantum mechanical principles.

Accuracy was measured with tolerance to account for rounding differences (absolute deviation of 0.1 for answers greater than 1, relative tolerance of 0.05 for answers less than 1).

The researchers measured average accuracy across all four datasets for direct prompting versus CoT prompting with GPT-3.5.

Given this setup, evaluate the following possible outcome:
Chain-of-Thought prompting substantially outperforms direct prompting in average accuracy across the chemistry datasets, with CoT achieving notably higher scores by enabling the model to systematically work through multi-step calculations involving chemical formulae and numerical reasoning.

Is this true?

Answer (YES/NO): NO